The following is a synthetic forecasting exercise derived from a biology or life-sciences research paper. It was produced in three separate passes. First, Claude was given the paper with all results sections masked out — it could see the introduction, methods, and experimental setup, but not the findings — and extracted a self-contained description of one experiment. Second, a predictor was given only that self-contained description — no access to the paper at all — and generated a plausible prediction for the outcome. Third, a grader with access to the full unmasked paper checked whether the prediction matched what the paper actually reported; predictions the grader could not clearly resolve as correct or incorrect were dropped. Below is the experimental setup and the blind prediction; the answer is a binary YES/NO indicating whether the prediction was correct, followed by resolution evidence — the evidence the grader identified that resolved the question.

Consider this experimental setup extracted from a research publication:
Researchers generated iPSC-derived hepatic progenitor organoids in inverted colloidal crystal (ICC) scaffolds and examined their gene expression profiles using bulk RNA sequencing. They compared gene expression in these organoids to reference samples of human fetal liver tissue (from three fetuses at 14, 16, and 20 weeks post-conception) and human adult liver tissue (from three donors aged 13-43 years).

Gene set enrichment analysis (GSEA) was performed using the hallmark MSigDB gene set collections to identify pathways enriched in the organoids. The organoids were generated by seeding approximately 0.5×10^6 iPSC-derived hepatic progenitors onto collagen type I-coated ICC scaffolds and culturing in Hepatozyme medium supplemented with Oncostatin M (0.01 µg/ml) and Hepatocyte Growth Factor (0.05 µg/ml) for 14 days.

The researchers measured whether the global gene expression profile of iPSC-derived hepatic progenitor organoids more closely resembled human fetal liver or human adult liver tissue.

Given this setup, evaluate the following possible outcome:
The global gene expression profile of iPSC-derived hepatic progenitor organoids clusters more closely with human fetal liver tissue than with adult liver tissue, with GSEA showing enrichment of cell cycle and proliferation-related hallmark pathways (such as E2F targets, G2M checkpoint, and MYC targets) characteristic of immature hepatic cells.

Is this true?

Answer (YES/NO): NO